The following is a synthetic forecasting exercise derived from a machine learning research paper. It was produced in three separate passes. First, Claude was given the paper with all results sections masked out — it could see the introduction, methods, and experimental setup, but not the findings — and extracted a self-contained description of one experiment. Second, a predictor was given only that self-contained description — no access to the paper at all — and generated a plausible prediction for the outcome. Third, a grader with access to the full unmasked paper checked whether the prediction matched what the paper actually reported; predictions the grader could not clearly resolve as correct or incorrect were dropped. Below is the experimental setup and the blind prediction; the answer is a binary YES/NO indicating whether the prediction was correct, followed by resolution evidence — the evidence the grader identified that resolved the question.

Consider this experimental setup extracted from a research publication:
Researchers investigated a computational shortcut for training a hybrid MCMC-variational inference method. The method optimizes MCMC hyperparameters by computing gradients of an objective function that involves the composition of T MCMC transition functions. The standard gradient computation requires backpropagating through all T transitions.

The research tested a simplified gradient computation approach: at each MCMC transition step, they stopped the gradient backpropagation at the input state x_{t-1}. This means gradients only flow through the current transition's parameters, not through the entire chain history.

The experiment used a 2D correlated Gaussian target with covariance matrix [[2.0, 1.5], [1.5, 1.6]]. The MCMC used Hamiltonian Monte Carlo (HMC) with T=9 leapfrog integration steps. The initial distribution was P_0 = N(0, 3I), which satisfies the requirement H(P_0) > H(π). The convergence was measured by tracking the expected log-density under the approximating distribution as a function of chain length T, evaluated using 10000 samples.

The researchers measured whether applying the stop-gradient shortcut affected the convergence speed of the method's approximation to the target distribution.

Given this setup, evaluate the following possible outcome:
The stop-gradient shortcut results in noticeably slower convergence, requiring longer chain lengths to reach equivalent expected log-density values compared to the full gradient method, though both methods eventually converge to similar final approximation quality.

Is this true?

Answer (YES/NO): NO